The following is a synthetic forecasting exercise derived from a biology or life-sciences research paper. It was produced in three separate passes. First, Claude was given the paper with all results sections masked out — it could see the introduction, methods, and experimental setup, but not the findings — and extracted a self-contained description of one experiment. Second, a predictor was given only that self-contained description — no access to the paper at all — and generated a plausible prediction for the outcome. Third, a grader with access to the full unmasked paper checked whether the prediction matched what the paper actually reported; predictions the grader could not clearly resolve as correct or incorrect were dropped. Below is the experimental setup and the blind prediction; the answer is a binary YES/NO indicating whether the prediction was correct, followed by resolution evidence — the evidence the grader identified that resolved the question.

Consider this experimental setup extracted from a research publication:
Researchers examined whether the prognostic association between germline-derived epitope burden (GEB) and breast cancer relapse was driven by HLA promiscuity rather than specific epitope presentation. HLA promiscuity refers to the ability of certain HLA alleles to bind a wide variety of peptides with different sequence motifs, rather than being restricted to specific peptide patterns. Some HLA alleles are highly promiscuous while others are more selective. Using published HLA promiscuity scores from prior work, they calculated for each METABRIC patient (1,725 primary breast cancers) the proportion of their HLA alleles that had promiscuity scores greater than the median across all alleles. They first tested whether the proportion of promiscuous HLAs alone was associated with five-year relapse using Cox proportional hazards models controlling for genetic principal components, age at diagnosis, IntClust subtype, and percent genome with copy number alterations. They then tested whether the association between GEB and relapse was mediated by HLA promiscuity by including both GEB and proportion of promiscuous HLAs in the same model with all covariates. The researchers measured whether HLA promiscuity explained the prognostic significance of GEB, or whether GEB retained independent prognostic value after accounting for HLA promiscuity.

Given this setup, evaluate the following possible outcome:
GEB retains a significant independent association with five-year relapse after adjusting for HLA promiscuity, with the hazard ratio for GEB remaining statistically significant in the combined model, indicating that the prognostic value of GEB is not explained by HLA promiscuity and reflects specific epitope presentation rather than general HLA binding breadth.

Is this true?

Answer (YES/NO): YES